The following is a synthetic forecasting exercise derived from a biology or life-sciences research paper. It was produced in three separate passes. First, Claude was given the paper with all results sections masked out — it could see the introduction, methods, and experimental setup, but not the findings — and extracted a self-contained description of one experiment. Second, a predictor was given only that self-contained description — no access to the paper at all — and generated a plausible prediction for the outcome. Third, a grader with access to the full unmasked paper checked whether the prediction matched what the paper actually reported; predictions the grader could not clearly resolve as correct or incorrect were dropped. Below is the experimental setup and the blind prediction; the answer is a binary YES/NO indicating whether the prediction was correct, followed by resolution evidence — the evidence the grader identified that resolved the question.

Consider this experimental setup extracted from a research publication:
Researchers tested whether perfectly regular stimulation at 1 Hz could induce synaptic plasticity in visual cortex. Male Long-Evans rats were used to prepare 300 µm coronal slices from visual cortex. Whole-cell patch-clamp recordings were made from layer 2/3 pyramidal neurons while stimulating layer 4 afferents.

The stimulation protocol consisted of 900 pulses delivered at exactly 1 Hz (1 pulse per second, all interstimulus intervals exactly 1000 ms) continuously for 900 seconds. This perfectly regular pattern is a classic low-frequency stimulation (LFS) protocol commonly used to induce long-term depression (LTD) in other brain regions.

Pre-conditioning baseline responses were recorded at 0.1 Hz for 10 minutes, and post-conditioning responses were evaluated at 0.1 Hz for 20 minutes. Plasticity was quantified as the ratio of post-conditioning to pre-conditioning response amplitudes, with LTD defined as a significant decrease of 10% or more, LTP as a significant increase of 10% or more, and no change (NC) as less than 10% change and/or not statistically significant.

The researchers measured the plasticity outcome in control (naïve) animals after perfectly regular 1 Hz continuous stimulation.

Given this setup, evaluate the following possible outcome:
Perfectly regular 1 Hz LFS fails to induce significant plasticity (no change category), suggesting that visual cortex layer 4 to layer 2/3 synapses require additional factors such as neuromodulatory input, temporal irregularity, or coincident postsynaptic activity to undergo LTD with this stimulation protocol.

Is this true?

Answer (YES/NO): NO